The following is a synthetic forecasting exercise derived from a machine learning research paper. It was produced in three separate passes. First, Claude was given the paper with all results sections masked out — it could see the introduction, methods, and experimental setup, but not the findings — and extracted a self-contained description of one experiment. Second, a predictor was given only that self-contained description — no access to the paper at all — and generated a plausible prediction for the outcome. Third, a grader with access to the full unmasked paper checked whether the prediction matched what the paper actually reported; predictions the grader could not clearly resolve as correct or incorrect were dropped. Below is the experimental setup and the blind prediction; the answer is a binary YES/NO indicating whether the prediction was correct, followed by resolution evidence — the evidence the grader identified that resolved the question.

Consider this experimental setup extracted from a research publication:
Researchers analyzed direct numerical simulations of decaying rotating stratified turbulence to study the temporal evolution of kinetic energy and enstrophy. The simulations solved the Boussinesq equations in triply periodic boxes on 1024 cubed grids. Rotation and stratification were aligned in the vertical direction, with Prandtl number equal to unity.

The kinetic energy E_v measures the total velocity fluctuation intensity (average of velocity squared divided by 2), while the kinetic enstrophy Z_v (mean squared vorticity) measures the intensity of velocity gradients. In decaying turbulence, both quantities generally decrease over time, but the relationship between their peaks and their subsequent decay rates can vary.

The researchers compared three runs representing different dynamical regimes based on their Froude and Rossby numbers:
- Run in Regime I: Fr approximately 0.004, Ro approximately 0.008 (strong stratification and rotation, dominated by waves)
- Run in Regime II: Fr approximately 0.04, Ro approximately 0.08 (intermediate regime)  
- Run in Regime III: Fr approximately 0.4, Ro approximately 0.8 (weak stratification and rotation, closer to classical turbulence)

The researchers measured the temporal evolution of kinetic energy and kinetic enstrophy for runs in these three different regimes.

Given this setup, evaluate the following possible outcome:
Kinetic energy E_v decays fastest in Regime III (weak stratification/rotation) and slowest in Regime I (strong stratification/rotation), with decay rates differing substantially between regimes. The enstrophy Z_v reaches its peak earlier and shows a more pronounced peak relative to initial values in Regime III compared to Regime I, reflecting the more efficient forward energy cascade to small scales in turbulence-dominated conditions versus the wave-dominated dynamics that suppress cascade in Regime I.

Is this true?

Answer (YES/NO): YES